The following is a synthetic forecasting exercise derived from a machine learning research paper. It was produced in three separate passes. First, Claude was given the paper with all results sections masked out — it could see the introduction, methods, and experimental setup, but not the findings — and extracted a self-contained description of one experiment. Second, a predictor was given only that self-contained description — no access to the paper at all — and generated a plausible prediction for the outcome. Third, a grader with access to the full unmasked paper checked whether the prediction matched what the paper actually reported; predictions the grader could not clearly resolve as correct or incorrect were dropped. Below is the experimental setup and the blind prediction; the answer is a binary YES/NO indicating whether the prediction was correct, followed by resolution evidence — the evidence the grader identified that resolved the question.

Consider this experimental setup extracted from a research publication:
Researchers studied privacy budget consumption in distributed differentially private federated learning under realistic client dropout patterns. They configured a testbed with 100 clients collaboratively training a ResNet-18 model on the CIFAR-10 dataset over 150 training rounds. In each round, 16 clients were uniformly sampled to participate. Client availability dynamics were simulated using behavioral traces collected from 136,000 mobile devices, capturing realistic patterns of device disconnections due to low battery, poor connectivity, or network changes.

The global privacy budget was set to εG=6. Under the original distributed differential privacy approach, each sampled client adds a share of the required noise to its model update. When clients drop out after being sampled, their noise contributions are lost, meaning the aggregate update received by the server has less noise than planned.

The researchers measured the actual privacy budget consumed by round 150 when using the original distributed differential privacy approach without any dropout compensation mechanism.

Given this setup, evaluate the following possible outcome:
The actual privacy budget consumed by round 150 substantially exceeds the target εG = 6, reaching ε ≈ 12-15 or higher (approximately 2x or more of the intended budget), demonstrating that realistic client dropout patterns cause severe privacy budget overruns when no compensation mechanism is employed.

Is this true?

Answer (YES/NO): NO